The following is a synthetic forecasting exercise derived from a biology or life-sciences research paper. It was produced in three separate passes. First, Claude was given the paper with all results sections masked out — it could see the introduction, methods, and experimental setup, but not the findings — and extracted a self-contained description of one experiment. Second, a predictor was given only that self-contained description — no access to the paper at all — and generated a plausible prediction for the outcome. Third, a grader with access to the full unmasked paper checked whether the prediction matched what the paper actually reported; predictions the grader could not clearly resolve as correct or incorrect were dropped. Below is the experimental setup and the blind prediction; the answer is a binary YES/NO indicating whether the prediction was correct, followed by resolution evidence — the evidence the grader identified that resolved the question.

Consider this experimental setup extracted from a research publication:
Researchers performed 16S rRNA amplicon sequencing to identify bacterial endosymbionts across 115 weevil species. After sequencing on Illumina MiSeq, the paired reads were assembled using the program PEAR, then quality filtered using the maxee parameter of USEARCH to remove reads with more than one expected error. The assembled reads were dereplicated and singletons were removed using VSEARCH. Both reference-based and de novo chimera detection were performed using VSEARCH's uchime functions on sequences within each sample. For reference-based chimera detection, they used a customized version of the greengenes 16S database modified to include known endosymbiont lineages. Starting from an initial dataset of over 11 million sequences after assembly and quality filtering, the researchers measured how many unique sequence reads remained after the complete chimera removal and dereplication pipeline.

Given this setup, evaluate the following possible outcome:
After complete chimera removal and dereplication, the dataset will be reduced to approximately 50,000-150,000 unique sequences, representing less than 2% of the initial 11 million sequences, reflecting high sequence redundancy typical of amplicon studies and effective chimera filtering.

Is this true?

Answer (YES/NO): NO